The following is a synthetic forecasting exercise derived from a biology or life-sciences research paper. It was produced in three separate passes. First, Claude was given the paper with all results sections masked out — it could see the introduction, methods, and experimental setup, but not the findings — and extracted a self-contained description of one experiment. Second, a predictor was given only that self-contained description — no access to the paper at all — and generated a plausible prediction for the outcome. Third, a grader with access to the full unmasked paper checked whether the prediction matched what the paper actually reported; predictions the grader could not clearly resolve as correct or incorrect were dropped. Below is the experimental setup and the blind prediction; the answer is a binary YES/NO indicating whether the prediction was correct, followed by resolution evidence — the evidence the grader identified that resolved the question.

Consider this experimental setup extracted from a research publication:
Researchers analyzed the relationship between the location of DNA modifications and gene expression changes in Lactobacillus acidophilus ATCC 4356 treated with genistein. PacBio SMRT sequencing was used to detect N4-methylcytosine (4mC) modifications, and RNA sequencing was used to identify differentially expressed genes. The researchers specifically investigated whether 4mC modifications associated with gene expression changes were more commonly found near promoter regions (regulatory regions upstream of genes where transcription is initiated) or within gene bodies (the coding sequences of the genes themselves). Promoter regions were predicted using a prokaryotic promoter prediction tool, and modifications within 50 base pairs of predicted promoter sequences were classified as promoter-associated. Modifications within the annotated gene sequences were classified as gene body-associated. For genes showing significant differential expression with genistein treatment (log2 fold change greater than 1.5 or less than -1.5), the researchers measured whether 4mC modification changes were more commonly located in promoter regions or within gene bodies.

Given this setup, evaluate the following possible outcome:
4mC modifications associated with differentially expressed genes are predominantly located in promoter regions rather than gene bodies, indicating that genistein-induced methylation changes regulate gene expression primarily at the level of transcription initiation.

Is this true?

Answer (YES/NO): NO